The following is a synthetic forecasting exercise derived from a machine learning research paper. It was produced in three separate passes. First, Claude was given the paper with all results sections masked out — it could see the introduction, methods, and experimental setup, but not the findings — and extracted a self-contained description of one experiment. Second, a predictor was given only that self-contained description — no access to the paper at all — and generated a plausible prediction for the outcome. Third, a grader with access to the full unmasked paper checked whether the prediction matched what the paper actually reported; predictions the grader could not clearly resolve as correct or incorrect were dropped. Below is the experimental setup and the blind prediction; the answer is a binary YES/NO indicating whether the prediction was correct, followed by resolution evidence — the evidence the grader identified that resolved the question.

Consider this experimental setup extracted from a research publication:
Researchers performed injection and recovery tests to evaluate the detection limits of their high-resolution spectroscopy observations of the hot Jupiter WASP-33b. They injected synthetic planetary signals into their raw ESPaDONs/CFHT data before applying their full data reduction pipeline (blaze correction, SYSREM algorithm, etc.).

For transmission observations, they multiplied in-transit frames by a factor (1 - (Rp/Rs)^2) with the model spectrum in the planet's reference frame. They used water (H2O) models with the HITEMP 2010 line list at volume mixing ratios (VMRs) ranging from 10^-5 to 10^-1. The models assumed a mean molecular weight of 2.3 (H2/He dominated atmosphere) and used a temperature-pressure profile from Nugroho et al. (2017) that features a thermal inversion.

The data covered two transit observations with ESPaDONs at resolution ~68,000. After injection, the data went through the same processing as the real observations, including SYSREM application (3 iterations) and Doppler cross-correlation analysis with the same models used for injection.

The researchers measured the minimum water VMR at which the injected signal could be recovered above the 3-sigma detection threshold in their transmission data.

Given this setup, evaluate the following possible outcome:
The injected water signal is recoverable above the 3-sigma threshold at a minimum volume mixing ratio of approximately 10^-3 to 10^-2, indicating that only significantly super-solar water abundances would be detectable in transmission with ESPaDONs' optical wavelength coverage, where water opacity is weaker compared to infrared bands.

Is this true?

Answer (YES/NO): NO